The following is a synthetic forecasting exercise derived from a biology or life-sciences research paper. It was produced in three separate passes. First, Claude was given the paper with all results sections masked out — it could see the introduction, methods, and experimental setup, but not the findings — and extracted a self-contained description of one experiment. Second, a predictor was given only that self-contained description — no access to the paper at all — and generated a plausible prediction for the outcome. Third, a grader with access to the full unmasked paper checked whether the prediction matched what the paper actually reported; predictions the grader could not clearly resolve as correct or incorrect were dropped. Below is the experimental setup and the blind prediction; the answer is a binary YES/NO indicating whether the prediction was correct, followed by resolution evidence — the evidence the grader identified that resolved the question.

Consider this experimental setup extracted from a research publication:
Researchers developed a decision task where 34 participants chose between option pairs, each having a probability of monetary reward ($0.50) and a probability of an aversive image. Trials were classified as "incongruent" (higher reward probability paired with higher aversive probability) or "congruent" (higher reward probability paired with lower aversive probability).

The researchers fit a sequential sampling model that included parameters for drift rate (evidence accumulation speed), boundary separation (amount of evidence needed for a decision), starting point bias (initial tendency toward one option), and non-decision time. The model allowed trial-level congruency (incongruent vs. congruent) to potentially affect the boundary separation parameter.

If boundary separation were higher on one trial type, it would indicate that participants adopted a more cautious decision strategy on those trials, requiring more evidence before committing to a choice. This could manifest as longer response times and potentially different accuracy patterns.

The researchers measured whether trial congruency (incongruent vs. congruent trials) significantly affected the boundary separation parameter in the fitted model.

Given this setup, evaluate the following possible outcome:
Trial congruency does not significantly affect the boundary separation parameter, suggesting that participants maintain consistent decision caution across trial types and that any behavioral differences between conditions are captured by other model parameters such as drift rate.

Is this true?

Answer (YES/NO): YES